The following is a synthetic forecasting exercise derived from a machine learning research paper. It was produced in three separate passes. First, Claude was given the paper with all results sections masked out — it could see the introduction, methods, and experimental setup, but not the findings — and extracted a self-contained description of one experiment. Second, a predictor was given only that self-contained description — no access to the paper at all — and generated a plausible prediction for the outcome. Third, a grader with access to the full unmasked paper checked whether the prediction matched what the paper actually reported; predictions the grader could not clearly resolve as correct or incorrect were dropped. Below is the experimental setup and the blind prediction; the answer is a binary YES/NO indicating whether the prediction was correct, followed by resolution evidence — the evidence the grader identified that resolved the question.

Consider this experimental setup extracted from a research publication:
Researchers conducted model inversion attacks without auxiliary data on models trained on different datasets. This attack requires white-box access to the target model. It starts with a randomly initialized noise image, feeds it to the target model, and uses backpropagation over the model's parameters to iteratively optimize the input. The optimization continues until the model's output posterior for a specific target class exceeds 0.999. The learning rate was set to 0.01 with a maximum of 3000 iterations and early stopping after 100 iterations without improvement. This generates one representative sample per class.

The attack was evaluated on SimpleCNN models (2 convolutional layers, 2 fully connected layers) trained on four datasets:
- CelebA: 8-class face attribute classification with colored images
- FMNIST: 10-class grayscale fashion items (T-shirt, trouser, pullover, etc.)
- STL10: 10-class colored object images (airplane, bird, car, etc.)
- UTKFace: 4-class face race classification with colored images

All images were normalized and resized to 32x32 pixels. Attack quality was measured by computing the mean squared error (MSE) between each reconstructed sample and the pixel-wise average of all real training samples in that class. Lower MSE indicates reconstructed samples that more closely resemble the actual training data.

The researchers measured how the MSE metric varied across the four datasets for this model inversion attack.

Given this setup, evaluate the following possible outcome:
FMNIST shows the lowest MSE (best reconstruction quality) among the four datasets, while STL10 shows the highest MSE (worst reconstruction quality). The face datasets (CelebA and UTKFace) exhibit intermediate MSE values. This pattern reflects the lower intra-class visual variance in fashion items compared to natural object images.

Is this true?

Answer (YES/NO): NO